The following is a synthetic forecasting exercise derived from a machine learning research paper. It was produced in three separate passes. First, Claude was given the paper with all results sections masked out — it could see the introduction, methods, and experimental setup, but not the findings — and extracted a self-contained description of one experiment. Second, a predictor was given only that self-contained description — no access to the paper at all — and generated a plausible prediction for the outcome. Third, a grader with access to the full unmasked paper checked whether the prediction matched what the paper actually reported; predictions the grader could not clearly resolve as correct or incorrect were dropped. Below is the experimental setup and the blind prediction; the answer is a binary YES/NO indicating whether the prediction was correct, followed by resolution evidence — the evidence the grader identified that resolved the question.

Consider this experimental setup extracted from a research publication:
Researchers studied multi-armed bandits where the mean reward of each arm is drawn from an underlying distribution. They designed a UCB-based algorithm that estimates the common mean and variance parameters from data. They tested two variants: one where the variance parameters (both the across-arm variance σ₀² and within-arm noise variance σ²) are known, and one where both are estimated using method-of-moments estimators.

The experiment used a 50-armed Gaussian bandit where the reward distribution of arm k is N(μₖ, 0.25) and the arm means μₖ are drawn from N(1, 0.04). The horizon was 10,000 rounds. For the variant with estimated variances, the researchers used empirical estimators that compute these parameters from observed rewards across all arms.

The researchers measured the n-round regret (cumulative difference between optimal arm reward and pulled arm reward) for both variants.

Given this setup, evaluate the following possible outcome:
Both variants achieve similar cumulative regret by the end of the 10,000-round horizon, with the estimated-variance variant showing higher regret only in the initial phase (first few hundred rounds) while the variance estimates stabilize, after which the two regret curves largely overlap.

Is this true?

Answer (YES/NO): NO